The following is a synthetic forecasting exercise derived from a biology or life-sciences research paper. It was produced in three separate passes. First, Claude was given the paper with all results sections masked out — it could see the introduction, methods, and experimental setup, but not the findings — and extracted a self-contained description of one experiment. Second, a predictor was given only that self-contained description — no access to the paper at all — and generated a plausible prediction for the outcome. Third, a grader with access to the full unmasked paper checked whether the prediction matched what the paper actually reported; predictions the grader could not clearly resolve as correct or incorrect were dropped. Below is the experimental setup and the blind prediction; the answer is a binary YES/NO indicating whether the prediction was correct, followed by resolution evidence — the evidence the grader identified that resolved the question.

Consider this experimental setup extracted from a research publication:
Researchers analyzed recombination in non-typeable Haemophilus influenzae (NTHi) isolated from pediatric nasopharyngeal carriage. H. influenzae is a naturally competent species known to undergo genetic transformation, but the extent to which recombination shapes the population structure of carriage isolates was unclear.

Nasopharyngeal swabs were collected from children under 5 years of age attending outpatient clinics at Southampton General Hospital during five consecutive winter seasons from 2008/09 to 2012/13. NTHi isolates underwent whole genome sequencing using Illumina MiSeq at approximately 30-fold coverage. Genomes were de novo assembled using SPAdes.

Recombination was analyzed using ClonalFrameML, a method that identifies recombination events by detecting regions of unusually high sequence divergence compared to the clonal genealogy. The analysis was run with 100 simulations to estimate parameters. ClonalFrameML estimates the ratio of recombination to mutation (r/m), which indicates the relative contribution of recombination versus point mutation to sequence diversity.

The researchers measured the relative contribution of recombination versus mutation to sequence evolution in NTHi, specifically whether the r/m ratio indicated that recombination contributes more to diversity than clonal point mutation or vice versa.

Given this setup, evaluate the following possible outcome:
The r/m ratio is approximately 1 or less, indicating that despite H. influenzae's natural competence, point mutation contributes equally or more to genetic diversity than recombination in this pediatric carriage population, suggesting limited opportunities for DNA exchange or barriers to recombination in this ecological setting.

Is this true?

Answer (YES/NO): NO